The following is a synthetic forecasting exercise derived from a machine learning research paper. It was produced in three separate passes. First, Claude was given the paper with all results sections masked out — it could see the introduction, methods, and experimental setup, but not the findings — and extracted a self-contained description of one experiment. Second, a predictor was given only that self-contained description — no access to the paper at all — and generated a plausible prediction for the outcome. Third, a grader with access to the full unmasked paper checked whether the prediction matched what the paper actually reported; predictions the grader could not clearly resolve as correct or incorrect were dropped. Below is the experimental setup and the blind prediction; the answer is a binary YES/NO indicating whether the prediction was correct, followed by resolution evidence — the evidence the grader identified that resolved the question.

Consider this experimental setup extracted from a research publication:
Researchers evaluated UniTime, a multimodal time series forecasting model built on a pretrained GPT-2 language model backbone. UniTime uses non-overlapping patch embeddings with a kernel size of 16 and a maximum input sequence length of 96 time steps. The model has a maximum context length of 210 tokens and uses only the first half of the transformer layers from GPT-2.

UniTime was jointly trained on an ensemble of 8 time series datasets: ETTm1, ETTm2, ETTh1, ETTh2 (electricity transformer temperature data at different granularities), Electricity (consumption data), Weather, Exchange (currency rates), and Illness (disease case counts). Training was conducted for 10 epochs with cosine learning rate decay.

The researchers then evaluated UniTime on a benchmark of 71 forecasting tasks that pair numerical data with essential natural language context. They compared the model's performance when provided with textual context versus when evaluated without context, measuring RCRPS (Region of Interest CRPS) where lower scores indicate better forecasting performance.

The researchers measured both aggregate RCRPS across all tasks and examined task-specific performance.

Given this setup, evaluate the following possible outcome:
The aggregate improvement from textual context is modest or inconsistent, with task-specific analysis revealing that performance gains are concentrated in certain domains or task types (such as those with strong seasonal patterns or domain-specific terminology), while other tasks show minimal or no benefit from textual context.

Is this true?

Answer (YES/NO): NO